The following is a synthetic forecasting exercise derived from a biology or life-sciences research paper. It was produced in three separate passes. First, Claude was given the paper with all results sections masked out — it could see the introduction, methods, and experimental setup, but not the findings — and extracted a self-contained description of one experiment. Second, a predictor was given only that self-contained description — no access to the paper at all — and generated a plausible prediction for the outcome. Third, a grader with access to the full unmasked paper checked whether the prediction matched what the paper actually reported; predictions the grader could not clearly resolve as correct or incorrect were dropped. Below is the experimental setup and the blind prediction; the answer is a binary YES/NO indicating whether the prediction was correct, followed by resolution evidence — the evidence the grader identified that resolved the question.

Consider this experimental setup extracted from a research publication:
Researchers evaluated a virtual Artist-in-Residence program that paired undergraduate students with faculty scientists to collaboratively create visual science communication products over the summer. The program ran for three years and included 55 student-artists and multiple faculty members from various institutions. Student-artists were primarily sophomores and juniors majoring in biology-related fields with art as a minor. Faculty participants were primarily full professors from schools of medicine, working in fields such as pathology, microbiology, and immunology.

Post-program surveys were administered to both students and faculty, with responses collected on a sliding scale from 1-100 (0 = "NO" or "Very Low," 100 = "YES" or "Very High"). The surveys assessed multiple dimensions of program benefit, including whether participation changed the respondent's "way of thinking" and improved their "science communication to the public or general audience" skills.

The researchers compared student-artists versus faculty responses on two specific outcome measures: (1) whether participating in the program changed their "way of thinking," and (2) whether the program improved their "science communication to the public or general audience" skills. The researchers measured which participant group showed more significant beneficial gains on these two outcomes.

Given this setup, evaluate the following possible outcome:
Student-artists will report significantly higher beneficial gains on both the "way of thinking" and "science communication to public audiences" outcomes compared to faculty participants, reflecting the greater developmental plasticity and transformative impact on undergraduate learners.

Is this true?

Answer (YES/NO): NO